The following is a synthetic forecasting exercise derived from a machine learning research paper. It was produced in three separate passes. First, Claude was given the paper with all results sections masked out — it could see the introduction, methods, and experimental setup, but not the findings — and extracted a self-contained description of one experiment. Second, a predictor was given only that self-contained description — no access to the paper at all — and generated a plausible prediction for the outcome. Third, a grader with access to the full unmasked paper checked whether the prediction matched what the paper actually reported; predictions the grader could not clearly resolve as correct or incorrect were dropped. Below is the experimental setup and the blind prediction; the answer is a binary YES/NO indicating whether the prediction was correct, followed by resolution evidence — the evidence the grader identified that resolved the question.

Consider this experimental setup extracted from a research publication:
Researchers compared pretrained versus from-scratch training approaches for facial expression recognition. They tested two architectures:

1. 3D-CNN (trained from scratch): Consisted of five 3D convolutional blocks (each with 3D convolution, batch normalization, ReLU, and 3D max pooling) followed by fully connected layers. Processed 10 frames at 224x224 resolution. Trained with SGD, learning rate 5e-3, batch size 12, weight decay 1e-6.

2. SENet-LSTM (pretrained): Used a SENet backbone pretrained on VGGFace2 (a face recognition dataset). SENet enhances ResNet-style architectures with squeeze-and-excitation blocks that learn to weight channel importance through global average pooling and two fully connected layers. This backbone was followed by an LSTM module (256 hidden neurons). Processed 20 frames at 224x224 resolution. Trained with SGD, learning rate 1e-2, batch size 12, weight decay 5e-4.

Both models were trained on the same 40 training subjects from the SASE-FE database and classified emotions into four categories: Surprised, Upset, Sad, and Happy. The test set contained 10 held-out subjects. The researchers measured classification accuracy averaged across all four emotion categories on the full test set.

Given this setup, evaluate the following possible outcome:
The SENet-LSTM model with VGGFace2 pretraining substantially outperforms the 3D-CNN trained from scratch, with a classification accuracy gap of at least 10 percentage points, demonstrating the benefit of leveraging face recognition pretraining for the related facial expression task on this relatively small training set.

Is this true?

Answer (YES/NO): NO